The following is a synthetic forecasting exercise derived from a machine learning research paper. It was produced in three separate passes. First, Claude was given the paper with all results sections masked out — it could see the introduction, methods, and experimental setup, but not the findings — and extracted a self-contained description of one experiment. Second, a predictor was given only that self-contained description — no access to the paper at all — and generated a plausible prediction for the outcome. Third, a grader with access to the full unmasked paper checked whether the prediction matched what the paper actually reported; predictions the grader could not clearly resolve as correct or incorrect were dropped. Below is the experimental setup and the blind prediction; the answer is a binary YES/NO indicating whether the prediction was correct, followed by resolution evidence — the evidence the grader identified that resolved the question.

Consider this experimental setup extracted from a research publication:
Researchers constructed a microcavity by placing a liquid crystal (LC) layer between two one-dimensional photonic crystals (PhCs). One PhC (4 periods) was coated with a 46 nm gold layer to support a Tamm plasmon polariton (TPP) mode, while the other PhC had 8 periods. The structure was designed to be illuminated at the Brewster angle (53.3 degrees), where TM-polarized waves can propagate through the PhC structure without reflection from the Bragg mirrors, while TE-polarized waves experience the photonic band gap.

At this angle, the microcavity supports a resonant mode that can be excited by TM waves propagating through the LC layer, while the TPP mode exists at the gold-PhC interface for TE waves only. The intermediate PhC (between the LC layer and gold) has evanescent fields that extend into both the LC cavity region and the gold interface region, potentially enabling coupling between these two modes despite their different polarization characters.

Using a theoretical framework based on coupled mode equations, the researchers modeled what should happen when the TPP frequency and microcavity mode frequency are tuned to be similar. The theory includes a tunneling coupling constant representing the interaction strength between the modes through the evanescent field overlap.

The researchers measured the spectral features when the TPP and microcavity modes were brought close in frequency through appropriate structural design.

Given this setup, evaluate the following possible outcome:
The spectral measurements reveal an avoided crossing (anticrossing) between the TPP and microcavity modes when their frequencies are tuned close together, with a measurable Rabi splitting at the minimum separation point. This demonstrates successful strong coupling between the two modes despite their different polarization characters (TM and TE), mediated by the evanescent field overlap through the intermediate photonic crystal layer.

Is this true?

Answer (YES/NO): YES